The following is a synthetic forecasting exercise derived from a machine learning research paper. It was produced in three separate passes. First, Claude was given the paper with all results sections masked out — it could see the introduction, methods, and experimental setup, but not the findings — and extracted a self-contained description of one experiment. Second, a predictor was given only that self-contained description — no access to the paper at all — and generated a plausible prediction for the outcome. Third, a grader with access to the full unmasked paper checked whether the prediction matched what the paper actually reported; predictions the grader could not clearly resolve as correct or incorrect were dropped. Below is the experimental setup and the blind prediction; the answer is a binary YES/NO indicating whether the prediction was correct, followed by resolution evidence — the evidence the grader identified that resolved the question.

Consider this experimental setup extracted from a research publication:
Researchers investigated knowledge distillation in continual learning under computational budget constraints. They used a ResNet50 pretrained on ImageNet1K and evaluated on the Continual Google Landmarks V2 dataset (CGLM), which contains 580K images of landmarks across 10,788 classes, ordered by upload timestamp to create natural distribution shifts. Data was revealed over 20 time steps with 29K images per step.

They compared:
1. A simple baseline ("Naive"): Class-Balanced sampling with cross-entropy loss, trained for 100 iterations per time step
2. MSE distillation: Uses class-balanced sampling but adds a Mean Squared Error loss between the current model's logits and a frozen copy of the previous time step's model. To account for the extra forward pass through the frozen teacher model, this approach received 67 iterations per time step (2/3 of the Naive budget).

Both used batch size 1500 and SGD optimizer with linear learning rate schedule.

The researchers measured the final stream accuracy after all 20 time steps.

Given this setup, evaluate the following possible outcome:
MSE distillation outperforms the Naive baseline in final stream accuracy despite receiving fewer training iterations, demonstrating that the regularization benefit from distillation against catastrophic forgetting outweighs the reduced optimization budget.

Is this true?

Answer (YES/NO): NO